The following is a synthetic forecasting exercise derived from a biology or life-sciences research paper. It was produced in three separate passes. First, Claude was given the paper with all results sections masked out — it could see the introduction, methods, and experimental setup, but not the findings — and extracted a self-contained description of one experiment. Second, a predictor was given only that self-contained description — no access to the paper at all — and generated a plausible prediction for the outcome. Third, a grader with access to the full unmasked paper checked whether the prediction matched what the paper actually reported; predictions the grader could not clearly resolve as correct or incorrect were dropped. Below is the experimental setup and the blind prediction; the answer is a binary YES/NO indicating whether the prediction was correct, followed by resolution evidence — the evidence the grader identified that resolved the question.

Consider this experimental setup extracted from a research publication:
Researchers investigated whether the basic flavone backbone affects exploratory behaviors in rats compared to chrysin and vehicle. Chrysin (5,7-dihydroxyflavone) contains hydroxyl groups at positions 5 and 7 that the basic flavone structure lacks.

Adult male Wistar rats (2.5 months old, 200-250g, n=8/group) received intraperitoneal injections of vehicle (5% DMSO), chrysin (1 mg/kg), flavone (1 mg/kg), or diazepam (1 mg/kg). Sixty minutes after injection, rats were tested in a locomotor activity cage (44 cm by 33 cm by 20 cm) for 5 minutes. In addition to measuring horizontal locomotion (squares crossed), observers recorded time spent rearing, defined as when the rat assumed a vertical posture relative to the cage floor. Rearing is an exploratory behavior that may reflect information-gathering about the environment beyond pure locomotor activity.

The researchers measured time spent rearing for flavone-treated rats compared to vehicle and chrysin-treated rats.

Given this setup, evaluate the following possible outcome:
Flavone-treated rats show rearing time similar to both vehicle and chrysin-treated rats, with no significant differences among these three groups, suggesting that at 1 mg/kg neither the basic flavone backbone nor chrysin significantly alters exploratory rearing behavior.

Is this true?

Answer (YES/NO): NO